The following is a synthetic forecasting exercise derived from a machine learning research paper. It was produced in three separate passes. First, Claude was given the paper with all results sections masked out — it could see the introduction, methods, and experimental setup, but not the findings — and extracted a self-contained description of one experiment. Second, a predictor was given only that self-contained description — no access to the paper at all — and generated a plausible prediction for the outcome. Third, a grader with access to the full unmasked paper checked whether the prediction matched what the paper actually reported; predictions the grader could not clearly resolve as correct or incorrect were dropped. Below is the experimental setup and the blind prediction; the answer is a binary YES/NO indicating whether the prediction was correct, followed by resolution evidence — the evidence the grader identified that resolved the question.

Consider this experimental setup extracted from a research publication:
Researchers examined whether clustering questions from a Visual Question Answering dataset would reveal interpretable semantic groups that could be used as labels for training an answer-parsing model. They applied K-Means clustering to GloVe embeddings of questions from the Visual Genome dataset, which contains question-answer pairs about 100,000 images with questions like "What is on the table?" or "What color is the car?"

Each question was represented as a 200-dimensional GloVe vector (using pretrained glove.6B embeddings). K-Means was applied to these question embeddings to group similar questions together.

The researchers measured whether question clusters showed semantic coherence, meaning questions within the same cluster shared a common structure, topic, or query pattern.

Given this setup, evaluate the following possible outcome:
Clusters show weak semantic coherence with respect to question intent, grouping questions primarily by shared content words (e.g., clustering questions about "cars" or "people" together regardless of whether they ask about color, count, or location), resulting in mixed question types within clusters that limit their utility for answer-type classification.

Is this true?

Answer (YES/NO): NO